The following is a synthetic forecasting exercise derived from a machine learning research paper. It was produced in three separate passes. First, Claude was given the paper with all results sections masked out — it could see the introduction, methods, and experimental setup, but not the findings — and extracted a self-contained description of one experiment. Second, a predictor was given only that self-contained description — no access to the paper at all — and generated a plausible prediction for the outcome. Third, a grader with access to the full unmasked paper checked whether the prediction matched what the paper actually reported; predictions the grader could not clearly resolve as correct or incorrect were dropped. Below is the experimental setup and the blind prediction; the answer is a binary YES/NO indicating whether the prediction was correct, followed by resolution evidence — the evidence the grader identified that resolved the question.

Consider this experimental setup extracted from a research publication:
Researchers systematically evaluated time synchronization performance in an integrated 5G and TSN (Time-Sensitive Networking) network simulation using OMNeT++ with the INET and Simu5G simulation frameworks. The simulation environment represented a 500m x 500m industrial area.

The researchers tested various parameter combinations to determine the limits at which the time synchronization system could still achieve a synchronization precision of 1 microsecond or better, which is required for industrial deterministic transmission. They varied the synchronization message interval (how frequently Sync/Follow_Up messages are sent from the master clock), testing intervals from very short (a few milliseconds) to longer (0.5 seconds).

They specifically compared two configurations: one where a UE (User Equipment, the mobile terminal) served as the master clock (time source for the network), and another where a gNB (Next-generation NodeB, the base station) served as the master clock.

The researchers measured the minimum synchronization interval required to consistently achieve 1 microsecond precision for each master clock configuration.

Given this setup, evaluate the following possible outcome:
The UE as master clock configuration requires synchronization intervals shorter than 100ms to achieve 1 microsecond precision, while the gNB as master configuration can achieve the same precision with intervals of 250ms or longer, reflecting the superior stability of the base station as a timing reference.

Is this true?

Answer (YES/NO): NO